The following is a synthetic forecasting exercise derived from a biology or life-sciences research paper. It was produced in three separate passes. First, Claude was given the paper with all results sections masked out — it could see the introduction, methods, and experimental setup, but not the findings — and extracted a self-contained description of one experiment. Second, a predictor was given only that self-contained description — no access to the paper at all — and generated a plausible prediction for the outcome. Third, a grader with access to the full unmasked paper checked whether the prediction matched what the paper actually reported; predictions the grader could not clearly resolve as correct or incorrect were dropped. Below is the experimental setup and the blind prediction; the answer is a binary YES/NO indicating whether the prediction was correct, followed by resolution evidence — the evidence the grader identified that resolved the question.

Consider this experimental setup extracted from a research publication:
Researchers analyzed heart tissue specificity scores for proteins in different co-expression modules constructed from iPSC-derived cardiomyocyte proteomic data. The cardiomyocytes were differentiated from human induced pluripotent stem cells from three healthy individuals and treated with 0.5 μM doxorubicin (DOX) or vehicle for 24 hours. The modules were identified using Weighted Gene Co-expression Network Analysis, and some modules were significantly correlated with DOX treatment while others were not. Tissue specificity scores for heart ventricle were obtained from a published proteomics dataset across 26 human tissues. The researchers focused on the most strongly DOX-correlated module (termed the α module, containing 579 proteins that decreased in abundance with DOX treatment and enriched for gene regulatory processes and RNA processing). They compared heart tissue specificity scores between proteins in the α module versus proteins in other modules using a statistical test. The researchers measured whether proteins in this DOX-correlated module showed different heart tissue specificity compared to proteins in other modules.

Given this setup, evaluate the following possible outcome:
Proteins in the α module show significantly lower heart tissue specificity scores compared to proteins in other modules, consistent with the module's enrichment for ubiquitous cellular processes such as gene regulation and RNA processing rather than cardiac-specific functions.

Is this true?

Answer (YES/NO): YES